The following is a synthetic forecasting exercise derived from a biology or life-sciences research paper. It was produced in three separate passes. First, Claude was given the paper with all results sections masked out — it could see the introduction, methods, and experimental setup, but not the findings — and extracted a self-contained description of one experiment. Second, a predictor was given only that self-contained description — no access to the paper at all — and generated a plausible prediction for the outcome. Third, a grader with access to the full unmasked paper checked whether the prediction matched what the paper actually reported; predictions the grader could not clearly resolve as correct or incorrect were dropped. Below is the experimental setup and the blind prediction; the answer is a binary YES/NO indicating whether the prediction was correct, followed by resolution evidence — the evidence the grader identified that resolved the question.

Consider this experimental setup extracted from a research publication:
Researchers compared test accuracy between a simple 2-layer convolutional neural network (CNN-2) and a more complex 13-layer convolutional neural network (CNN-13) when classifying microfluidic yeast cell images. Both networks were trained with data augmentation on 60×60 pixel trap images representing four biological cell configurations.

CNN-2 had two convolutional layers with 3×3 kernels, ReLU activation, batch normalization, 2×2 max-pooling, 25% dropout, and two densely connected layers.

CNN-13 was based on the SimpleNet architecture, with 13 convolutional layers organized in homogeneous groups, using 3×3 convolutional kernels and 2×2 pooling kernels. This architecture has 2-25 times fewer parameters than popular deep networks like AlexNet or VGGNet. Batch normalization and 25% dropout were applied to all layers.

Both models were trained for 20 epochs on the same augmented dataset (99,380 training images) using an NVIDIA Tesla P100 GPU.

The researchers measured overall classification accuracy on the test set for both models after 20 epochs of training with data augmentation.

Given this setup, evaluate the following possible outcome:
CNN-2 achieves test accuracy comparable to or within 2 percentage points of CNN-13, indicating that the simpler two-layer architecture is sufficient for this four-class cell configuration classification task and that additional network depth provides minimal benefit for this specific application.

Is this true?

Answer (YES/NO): NO